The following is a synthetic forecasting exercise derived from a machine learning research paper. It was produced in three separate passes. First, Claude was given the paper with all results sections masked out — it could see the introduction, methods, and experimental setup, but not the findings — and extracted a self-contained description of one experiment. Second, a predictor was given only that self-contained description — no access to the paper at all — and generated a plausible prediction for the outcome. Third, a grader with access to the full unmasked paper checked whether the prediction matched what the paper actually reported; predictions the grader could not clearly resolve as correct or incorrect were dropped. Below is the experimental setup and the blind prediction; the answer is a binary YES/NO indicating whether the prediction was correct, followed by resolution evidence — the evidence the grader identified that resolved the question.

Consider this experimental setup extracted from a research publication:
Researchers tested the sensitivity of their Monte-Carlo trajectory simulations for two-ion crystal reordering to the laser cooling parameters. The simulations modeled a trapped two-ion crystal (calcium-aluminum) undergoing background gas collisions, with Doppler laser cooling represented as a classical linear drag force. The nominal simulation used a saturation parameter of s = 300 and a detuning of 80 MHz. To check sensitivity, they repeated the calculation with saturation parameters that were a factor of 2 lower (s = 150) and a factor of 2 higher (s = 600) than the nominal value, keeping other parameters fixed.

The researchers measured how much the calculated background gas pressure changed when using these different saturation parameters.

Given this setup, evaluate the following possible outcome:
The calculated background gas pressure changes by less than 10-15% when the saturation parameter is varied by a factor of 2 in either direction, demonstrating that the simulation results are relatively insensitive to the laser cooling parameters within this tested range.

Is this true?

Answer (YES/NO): YES